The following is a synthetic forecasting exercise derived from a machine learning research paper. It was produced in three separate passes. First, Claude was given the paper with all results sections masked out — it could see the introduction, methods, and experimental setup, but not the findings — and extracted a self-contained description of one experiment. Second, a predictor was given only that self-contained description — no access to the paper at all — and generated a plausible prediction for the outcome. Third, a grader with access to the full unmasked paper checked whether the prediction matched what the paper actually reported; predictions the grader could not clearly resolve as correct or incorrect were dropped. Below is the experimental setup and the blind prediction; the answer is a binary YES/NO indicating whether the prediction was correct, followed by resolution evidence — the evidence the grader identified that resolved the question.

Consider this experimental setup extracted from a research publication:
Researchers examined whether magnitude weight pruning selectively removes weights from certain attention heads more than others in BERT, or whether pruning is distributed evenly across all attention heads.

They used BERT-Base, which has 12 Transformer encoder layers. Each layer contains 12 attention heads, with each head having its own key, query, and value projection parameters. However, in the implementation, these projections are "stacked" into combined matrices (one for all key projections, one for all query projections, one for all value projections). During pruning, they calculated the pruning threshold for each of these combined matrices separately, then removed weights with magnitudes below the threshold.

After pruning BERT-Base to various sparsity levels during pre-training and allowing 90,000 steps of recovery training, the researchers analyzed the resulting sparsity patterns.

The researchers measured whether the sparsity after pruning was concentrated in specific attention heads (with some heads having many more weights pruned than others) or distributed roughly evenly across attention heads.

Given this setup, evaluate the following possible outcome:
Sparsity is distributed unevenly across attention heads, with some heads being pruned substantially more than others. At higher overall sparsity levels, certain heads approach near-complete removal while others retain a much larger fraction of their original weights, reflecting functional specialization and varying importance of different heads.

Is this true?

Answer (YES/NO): NO